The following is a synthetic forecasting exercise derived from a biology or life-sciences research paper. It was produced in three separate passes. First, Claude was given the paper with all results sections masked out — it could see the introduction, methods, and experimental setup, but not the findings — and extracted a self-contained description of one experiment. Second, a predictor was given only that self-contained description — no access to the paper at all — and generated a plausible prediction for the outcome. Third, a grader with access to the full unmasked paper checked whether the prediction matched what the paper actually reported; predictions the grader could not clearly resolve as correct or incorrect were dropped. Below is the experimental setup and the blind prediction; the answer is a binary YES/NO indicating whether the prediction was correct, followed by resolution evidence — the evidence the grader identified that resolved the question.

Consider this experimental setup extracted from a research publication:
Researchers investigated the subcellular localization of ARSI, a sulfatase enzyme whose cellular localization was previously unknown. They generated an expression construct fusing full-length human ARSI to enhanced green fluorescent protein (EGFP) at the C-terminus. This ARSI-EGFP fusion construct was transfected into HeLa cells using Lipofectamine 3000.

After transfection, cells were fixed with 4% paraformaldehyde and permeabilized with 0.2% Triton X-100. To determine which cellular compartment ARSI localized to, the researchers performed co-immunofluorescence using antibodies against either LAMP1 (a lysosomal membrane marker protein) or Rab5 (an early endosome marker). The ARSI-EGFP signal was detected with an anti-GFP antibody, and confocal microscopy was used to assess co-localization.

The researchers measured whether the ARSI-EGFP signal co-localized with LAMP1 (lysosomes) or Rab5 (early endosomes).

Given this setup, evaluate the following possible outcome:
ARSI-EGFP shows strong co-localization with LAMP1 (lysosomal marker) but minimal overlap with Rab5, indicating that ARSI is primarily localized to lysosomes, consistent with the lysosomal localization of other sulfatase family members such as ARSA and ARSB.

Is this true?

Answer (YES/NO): NO